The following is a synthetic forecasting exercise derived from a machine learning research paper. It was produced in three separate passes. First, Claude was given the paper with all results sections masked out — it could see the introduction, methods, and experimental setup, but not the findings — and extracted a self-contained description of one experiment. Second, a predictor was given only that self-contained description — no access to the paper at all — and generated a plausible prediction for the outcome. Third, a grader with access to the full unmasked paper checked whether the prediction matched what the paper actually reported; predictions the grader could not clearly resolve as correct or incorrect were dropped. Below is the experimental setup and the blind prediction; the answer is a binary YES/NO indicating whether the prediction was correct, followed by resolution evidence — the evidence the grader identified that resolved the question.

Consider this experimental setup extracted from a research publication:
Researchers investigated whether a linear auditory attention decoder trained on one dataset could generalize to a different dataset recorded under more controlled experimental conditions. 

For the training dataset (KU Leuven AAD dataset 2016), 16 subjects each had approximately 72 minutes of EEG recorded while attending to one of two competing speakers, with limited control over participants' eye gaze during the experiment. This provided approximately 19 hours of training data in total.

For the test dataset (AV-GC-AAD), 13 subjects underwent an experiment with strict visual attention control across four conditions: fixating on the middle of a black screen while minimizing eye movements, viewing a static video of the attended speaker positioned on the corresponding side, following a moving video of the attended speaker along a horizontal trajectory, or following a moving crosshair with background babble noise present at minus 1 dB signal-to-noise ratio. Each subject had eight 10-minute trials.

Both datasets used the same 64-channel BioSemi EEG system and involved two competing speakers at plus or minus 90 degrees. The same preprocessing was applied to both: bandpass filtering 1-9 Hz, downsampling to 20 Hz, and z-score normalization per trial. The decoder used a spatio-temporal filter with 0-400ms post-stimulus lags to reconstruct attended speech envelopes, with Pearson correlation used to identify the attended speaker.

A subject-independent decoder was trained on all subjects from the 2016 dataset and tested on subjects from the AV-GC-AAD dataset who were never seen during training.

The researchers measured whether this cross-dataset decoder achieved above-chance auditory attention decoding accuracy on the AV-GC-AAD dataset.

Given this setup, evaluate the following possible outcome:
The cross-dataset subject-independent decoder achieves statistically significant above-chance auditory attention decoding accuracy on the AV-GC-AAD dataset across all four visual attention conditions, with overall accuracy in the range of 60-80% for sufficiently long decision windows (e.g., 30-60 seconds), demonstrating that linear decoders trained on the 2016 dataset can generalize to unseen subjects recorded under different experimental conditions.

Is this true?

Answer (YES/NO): YES